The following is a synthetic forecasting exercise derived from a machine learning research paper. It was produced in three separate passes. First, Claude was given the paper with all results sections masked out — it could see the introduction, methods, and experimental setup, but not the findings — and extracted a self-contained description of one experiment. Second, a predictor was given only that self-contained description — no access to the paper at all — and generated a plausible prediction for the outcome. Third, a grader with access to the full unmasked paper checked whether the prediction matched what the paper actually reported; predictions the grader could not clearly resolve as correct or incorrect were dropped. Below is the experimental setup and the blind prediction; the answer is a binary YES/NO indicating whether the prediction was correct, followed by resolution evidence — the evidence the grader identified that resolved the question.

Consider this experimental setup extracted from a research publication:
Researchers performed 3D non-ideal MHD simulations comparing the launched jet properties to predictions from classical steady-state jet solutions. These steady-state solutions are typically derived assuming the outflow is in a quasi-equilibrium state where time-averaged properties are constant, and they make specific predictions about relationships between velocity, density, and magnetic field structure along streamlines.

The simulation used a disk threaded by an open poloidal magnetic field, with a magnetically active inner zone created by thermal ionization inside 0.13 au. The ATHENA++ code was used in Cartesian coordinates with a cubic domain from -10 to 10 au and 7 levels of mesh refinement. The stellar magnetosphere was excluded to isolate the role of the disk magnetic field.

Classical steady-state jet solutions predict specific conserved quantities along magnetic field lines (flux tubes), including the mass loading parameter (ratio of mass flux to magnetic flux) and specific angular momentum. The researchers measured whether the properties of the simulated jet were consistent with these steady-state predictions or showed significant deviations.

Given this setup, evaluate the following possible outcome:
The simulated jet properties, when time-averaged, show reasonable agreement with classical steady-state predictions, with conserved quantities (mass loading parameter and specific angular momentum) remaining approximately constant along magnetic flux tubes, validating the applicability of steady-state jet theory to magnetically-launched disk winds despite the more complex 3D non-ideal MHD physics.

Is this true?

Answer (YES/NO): NO